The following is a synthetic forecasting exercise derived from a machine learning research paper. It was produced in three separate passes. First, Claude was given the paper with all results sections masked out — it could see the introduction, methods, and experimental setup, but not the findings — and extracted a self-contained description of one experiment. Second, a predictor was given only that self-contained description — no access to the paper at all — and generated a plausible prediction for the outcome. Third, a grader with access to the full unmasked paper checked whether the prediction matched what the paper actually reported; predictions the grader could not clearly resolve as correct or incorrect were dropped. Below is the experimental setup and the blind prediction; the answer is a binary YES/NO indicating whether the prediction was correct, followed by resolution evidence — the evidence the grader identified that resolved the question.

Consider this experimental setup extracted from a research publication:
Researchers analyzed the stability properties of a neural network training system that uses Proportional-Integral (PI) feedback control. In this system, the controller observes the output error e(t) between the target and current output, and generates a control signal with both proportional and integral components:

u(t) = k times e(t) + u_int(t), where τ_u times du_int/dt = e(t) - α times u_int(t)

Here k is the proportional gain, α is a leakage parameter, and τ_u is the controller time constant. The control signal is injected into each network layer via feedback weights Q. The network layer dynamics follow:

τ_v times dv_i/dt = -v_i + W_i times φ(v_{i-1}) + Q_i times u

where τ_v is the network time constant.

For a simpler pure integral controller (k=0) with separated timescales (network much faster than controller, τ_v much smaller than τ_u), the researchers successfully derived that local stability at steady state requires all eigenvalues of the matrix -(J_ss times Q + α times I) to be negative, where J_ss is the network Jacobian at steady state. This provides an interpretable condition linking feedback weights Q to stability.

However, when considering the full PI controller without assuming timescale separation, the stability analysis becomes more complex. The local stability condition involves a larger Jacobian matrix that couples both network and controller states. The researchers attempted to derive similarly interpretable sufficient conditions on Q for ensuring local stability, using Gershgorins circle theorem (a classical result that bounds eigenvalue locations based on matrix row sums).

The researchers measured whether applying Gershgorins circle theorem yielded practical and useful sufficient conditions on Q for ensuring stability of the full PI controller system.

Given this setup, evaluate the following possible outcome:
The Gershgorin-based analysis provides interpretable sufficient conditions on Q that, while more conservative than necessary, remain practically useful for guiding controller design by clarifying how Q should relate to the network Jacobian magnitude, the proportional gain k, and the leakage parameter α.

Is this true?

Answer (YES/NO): NO